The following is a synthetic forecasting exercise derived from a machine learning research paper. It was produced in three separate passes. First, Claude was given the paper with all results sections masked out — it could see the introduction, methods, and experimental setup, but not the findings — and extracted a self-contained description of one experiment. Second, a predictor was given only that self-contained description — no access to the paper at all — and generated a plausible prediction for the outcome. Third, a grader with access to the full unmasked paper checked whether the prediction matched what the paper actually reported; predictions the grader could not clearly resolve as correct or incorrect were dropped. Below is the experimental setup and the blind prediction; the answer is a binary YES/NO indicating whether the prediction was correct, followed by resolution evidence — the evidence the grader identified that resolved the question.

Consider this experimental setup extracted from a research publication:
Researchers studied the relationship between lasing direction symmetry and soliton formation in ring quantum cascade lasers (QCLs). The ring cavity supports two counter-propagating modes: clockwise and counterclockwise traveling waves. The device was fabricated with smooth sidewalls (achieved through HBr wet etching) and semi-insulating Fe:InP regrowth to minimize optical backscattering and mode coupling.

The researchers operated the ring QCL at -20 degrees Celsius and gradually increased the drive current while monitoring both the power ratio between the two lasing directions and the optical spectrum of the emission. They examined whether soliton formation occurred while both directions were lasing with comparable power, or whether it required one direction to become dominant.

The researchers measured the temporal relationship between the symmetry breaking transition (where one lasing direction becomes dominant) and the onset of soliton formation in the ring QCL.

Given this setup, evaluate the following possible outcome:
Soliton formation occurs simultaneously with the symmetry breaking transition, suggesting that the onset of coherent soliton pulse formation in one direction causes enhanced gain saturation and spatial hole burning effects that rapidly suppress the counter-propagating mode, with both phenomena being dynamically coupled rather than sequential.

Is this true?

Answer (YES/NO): NO